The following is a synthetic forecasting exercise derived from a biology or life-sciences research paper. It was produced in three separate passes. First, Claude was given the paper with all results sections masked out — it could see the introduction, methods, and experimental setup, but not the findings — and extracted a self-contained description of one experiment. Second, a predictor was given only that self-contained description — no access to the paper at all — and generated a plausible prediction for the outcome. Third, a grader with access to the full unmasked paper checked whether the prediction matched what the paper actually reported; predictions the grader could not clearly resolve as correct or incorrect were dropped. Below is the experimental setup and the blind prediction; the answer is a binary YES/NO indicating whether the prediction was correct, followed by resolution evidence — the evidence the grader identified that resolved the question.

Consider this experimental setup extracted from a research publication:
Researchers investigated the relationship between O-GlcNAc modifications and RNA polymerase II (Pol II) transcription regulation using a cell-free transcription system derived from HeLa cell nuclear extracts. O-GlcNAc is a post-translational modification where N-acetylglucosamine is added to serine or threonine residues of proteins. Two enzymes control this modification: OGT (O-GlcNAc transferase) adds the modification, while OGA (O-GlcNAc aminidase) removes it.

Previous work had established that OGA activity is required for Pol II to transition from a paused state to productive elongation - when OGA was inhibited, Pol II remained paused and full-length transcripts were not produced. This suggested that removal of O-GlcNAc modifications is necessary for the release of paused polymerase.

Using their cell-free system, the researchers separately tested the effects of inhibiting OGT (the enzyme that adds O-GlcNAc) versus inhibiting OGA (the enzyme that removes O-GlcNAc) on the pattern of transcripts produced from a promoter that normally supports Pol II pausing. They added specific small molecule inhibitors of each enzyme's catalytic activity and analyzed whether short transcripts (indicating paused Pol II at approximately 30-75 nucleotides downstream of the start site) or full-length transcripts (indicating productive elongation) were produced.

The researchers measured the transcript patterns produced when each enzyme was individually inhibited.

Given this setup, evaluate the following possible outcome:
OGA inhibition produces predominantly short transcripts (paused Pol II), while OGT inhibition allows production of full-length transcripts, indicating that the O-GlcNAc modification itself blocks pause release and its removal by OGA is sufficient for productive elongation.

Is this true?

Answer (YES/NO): NO